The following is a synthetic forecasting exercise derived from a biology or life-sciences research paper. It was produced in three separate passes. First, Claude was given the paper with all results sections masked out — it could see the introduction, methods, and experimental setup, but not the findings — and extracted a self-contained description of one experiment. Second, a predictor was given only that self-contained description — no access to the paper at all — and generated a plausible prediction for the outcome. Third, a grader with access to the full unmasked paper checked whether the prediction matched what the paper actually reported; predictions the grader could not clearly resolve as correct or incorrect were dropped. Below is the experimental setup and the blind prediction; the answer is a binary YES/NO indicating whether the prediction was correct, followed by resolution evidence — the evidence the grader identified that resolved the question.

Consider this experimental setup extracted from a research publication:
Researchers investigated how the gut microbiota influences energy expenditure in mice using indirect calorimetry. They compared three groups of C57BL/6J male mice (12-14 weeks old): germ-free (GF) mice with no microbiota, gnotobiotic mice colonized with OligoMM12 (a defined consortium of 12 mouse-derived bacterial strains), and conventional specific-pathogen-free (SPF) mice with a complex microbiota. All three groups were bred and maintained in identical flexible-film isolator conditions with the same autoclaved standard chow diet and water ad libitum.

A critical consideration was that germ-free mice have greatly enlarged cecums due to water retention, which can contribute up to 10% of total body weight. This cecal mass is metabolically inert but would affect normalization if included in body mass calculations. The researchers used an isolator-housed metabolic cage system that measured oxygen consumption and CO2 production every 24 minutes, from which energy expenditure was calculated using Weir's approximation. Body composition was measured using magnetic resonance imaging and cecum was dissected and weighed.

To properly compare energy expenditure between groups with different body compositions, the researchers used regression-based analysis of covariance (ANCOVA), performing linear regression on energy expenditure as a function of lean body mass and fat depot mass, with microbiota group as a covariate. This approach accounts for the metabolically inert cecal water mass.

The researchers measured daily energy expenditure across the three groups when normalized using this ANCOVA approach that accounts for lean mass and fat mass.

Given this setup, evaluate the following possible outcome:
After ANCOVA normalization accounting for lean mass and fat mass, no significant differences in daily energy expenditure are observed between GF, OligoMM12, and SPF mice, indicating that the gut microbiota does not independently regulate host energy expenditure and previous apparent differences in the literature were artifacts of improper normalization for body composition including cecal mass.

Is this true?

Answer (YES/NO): YES